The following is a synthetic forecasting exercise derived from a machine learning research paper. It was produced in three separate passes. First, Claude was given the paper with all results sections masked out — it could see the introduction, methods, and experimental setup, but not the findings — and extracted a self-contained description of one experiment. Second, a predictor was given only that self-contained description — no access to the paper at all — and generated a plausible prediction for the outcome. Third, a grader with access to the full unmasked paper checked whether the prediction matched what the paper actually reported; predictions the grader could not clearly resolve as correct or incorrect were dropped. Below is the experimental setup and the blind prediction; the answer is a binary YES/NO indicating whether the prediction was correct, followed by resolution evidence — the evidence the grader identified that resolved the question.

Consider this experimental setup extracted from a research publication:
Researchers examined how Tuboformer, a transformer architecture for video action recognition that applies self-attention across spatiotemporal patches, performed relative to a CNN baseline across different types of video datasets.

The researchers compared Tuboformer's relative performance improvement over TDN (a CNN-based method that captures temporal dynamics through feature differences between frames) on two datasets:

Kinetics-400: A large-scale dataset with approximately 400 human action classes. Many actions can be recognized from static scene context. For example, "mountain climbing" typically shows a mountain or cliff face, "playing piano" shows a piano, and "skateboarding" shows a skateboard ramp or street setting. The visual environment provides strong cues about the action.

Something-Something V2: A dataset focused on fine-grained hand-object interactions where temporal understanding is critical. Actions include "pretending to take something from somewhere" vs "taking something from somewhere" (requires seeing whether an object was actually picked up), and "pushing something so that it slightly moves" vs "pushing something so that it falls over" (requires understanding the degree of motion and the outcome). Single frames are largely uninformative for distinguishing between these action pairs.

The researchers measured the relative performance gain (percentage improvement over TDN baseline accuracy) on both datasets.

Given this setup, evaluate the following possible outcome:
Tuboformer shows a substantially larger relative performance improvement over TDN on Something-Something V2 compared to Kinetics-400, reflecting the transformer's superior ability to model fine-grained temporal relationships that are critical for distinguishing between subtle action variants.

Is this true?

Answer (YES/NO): NO